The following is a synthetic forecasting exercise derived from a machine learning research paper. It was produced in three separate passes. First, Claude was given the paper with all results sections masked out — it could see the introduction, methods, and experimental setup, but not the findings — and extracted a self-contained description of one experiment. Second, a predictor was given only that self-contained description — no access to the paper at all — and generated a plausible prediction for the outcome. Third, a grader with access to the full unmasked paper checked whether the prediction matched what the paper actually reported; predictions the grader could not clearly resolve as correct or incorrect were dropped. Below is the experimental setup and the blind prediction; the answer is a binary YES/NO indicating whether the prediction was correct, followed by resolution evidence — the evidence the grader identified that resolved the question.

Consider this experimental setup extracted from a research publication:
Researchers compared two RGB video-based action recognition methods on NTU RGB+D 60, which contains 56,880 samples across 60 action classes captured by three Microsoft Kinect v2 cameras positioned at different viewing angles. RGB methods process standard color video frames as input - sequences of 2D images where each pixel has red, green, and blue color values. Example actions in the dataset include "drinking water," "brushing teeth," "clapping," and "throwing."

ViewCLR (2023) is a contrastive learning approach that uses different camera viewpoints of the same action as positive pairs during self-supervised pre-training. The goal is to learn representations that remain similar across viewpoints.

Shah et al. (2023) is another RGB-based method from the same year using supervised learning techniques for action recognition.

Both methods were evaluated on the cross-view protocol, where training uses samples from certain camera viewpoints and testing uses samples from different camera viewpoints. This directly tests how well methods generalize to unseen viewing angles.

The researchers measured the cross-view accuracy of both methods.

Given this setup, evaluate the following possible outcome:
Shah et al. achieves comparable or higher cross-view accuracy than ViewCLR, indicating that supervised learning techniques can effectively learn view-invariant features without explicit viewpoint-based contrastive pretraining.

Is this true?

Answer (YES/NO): YES